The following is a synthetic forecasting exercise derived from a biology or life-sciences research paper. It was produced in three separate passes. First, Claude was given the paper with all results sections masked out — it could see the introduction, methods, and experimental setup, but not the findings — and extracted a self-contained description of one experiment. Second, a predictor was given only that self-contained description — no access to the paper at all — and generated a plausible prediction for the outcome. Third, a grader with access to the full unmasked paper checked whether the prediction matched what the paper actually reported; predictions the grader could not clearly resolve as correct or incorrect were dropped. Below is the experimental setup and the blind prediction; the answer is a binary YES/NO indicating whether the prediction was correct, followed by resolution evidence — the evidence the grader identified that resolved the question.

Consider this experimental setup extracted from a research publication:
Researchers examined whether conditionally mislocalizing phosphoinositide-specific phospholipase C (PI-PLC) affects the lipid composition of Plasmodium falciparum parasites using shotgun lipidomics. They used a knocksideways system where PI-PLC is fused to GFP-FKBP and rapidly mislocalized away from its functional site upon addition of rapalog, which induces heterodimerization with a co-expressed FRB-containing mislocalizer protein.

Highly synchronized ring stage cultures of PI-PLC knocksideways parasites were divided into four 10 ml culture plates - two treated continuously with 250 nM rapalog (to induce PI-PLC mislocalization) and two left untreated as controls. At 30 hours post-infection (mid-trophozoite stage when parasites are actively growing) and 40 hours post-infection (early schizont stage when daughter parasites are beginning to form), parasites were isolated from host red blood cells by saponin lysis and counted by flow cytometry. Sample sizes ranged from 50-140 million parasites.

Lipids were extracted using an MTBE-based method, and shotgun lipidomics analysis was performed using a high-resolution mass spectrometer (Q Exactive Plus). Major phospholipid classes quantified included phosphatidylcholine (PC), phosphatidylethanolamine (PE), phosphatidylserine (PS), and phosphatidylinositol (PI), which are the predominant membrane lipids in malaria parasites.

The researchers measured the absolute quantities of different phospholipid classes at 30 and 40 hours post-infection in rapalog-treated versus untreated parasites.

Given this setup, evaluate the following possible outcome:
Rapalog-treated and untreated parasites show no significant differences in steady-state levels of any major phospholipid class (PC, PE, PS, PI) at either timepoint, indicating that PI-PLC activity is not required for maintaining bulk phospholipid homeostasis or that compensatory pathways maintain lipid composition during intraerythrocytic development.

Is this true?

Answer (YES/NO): NO